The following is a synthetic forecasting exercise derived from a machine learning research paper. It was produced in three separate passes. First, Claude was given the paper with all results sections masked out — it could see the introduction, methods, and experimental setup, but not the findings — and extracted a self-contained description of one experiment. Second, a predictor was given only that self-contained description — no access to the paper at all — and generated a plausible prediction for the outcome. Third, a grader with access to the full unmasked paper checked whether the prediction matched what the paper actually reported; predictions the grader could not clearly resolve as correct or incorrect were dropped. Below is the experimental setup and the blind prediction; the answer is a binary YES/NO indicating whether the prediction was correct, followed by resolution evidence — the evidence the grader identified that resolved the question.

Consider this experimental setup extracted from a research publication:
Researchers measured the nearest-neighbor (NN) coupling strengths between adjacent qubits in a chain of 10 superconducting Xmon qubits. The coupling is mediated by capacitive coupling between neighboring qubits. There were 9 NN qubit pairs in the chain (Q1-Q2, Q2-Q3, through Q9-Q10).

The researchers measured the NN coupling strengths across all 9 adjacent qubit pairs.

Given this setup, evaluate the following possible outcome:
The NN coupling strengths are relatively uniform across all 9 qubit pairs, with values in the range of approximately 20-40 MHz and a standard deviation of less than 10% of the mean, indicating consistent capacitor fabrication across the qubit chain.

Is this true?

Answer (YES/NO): NO